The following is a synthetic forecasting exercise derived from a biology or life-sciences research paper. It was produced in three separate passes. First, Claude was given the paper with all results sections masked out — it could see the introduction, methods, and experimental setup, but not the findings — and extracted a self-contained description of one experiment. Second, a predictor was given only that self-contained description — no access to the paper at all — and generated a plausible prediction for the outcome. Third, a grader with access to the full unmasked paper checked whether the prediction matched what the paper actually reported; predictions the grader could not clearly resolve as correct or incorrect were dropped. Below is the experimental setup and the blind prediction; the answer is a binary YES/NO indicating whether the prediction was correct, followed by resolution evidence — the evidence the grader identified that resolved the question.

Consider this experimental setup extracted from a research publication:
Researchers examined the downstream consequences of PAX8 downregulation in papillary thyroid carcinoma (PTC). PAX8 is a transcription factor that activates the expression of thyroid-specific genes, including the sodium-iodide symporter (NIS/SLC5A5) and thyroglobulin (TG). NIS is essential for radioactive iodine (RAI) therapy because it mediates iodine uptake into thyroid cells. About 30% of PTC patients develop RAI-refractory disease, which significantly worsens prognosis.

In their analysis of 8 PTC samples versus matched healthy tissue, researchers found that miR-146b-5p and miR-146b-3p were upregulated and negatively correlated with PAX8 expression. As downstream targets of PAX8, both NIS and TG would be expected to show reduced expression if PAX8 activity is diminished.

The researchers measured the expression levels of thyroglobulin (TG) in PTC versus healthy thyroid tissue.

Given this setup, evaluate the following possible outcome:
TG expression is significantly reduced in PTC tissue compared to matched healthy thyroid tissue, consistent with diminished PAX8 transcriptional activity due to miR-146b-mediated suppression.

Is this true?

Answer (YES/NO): YES